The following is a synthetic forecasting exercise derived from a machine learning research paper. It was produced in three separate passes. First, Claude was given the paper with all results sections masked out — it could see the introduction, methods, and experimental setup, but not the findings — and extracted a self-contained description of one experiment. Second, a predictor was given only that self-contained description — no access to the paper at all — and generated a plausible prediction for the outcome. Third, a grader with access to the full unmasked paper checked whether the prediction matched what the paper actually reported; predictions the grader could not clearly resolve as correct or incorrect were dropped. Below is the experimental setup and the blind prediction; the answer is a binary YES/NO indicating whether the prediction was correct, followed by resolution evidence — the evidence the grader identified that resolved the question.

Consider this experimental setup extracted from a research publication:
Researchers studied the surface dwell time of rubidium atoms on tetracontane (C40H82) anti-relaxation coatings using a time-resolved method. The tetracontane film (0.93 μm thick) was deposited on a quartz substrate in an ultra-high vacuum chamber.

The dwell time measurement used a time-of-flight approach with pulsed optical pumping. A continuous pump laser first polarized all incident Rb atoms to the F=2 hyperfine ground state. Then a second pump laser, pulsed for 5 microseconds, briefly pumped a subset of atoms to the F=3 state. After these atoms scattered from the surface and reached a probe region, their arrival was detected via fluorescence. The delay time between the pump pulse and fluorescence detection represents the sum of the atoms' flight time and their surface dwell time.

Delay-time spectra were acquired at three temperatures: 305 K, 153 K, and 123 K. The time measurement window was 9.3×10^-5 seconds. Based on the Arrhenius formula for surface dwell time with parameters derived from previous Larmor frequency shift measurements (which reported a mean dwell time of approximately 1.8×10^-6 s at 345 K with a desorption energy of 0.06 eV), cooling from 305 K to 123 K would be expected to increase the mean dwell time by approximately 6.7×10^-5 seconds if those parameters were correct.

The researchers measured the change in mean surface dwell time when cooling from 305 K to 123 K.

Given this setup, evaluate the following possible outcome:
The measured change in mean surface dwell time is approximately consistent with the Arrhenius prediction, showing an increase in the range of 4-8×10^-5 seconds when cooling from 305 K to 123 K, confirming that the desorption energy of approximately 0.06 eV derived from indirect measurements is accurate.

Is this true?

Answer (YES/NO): NO